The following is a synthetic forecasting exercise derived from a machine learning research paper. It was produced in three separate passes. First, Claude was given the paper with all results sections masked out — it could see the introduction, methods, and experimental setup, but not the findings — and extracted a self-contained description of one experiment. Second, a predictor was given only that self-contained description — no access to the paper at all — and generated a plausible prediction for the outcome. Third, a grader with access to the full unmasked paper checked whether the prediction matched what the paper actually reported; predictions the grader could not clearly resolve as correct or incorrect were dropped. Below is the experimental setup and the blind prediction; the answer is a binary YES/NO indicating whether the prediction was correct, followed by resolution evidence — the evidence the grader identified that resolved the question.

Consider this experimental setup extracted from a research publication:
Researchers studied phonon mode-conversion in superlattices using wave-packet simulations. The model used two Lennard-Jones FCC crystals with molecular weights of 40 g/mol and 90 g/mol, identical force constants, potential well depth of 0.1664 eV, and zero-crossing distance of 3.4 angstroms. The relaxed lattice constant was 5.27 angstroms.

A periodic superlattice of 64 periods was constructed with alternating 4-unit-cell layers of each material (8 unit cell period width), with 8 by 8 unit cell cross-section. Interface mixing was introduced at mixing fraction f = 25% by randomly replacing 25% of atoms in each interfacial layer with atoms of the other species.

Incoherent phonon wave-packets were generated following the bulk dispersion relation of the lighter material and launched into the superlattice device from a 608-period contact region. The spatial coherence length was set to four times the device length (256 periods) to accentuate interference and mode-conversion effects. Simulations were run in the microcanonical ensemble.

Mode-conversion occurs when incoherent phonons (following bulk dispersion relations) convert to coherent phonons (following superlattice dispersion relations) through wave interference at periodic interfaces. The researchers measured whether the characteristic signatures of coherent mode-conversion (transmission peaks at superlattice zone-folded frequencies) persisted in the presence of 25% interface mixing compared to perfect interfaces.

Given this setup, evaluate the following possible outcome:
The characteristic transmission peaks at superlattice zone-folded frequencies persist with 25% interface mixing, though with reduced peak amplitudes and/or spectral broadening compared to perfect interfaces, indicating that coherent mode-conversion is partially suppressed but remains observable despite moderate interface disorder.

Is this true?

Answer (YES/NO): NO